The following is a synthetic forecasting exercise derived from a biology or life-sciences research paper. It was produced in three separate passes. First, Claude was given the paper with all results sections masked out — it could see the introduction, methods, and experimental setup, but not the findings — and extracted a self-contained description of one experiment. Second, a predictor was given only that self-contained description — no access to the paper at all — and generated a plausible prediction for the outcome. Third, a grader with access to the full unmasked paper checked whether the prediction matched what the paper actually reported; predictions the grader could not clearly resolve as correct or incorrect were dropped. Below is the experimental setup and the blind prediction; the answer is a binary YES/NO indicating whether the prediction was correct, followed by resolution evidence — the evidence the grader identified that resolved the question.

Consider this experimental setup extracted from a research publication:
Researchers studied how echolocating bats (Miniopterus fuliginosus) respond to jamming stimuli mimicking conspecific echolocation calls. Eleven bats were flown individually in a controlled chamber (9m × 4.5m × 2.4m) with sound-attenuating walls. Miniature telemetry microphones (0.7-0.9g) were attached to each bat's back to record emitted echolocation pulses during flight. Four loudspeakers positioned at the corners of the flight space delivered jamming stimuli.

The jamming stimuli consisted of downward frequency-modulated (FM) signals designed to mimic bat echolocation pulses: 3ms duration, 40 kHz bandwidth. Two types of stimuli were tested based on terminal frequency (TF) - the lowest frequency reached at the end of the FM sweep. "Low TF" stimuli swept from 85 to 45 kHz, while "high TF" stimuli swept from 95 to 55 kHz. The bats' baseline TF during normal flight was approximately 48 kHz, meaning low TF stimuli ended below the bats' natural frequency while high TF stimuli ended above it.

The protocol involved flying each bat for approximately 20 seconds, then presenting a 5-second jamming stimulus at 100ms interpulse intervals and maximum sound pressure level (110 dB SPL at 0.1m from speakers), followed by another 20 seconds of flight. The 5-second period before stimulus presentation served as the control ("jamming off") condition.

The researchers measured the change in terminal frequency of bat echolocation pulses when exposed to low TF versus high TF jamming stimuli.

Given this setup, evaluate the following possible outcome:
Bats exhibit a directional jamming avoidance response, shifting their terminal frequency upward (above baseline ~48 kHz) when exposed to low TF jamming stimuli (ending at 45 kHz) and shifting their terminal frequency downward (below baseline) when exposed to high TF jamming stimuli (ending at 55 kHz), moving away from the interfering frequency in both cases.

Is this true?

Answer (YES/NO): NO